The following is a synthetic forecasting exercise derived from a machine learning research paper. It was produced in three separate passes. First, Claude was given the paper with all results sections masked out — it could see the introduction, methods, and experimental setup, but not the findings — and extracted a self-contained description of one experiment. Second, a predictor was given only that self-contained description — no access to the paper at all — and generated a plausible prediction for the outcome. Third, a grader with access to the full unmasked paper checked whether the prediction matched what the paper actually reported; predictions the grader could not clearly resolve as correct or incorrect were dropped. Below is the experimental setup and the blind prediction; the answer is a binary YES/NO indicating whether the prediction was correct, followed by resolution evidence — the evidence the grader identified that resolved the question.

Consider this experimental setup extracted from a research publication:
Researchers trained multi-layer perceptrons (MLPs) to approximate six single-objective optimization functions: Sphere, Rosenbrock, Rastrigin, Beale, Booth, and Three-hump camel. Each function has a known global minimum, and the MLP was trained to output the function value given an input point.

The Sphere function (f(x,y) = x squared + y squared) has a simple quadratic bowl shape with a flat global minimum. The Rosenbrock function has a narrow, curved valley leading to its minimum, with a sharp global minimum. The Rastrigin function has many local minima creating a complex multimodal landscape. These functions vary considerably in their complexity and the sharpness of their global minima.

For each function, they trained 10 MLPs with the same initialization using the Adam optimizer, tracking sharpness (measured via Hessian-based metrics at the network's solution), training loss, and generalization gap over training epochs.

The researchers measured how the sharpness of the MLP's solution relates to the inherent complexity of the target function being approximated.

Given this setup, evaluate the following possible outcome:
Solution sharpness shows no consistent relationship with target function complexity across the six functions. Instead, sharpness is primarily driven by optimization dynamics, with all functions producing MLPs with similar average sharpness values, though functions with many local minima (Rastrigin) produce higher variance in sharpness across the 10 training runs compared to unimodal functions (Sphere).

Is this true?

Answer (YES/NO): NO